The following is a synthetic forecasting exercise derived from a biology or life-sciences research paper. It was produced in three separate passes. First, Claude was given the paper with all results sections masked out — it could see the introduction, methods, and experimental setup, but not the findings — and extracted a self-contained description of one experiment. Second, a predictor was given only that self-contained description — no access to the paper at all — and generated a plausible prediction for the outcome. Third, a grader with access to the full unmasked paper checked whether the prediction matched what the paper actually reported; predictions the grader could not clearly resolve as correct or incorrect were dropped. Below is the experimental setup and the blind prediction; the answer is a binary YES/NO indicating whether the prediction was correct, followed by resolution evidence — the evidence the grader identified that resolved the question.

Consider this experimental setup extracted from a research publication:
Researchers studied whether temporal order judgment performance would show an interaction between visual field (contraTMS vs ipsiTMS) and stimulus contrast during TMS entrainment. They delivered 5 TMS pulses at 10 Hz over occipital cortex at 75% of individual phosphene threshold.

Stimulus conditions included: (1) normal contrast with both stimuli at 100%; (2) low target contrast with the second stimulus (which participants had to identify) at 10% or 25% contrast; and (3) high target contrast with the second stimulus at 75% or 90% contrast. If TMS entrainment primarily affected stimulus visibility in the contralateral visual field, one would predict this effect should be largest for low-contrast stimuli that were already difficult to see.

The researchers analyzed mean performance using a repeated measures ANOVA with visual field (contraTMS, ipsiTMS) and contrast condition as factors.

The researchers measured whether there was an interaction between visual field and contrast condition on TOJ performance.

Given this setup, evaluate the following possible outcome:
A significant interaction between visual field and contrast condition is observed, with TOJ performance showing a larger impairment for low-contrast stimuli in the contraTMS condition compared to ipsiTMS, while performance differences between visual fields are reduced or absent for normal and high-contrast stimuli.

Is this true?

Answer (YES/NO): NO